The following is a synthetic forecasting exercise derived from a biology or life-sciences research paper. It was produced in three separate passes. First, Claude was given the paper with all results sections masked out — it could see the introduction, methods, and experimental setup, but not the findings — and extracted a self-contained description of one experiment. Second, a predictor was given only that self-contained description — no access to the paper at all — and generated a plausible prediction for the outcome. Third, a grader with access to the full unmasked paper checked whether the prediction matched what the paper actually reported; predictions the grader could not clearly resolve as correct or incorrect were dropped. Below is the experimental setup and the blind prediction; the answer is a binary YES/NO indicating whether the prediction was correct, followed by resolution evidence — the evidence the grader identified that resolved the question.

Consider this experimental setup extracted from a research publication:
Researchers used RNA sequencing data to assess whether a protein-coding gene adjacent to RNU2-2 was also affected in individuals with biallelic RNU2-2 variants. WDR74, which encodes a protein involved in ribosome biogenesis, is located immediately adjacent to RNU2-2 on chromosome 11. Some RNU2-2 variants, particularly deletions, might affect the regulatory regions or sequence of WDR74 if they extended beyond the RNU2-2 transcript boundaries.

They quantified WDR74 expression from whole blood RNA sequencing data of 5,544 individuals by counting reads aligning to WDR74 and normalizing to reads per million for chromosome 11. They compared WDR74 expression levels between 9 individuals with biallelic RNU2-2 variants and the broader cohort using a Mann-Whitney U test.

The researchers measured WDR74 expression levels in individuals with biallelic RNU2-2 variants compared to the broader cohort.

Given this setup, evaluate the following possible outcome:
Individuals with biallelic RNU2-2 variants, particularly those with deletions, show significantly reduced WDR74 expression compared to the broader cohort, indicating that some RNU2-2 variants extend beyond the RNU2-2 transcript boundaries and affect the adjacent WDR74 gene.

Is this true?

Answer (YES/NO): NO